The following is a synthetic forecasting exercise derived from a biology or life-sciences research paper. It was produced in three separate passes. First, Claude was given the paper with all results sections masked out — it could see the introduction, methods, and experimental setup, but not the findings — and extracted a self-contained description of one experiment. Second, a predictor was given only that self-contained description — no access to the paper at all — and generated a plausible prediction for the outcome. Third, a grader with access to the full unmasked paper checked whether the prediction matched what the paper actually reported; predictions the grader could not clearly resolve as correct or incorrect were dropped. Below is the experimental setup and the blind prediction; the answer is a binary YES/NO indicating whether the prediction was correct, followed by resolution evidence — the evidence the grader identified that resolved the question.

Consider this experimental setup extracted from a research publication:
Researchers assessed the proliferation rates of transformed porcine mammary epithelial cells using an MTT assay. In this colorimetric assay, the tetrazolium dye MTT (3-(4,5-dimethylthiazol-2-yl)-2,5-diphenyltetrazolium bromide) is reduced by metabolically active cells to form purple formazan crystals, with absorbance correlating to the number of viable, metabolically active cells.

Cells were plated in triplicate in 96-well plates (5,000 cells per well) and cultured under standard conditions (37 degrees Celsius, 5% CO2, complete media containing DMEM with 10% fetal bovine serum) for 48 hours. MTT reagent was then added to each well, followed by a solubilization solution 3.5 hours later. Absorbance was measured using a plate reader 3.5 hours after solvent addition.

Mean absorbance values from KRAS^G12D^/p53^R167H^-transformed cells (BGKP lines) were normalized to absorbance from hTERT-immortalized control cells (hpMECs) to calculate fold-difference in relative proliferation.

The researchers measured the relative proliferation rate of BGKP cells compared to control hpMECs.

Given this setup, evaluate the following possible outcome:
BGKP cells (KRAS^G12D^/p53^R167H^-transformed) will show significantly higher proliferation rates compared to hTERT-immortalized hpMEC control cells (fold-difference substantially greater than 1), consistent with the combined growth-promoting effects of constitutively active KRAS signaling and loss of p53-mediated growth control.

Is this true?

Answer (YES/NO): YES